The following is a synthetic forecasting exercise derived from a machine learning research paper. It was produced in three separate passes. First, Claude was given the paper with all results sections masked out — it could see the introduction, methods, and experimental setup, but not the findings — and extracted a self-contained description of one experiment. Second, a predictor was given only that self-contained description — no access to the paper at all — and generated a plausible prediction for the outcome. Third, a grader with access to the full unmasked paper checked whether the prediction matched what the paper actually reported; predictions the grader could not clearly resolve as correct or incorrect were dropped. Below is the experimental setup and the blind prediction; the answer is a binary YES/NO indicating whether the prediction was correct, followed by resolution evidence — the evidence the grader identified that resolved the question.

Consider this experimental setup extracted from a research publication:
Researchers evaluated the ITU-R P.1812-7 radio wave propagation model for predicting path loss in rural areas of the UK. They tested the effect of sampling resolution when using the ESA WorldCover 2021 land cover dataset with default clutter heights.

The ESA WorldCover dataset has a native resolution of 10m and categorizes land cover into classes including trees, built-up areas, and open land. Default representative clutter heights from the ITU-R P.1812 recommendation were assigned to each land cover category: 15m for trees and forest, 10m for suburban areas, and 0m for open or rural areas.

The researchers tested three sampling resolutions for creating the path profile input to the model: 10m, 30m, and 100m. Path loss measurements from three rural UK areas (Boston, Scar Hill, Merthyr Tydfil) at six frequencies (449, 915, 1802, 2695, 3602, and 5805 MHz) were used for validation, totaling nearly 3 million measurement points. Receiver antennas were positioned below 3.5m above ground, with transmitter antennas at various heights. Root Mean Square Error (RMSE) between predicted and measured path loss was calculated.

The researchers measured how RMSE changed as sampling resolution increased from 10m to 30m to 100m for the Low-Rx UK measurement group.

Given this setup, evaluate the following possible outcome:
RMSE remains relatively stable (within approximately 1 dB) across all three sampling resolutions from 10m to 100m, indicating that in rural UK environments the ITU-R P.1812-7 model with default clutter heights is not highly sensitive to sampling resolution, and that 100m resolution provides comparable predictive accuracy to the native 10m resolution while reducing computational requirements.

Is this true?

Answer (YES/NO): NO